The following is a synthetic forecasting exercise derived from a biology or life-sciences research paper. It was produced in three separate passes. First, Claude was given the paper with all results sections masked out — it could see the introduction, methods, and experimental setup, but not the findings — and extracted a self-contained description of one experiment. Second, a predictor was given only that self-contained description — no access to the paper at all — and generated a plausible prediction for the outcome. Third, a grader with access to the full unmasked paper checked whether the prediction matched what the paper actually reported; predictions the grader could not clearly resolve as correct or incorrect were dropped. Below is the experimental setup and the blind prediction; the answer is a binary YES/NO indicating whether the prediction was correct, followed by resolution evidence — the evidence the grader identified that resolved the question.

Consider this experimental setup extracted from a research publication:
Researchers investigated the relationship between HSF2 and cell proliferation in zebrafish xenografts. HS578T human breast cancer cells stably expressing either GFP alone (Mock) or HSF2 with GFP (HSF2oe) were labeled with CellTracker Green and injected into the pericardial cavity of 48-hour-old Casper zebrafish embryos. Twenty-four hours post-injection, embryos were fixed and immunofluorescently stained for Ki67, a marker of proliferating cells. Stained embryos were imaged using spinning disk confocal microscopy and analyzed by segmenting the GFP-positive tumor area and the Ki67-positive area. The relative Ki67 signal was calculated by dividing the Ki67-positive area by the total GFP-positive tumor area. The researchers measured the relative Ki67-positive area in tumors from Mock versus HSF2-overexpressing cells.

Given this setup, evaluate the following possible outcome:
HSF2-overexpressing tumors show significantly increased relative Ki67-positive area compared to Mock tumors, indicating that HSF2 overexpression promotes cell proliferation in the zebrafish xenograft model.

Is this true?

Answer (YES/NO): YES